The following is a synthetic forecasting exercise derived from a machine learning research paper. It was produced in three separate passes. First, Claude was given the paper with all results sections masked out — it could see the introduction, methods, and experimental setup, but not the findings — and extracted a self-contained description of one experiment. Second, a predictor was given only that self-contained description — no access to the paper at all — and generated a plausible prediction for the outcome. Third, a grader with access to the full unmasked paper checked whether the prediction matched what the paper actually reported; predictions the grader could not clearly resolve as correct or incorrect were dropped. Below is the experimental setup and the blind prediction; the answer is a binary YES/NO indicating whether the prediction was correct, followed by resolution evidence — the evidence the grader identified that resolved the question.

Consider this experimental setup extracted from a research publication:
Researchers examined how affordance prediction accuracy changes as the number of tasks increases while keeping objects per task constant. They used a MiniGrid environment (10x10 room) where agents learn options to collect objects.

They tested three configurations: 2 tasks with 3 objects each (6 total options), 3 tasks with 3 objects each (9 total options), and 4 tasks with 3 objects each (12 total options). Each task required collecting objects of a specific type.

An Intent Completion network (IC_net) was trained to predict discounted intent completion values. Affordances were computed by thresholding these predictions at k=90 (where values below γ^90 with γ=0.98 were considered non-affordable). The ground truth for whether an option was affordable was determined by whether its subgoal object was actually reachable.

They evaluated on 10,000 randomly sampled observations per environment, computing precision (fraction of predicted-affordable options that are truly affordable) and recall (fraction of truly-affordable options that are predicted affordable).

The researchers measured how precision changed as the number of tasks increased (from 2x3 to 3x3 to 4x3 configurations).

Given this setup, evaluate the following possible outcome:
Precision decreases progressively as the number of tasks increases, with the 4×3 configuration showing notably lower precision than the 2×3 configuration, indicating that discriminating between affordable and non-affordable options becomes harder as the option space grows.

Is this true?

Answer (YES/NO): YES